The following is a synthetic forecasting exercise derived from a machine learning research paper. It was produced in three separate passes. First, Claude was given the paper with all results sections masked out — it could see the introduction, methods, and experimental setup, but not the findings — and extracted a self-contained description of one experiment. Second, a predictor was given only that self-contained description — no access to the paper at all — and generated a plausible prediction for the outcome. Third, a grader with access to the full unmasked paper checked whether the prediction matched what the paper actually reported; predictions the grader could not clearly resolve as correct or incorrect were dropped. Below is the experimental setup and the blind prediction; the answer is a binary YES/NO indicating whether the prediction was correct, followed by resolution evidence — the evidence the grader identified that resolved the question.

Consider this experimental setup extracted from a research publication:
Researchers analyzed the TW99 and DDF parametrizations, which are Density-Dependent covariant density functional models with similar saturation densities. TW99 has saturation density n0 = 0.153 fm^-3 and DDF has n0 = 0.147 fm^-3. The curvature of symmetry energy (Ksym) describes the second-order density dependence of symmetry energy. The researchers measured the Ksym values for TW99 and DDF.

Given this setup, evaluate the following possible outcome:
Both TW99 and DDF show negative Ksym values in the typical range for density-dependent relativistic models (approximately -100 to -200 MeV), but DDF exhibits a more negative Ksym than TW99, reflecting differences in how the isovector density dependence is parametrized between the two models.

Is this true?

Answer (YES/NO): YES